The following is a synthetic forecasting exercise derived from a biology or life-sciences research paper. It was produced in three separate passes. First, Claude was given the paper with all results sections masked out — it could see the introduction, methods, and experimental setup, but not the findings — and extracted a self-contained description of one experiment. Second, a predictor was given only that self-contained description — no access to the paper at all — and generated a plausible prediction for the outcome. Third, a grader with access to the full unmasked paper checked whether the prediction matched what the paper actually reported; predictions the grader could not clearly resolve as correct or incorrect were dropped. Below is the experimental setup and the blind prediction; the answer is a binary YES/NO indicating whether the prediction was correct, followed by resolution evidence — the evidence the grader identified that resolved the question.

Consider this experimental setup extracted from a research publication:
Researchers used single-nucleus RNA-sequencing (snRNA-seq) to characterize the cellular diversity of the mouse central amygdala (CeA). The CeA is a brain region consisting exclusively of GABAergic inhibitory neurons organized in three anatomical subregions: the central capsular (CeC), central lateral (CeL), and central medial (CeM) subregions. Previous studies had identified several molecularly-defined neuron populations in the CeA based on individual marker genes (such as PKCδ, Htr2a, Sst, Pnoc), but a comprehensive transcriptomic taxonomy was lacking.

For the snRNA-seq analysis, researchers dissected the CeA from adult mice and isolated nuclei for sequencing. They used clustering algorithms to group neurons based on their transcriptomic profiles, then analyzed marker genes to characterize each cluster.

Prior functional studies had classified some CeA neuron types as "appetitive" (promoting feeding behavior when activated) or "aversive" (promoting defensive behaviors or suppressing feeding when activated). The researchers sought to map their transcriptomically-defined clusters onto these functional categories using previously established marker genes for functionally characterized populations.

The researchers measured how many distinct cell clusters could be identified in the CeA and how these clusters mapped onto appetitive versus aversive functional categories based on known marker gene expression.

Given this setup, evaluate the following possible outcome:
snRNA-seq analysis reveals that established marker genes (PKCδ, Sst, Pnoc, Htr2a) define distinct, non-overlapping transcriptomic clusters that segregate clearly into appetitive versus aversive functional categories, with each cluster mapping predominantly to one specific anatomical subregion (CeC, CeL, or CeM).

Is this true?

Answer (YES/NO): NO